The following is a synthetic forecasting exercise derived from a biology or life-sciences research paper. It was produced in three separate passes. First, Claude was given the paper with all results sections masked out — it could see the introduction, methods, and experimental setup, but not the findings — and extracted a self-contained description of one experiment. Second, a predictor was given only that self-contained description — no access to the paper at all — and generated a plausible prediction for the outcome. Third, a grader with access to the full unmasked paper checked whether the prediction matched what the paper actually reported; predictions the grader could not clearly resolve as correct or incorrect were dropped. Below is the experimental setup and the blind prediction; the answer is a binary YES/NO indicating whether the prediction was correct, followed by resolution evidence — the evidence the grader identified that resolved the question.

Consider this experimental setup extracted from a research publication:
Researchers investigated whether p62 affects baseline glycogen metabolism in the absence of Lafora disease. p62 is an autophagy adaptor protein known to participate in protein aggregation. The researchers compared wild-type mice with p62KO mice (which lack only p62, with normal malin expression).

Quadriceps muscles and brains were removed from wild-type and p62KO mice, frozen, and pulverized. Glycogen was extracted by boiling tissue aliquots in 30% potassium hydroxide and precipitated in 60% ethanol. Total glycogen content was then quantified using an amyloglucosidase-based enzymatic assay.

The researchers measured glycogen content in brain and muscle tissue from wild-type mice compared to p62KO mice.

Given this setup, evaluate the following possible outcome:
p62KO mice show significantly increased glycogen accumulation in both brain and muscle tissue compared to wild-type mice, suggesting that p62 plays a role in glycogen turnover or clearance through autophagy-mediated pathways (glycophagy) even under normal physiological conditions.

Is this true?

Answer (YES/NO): NO